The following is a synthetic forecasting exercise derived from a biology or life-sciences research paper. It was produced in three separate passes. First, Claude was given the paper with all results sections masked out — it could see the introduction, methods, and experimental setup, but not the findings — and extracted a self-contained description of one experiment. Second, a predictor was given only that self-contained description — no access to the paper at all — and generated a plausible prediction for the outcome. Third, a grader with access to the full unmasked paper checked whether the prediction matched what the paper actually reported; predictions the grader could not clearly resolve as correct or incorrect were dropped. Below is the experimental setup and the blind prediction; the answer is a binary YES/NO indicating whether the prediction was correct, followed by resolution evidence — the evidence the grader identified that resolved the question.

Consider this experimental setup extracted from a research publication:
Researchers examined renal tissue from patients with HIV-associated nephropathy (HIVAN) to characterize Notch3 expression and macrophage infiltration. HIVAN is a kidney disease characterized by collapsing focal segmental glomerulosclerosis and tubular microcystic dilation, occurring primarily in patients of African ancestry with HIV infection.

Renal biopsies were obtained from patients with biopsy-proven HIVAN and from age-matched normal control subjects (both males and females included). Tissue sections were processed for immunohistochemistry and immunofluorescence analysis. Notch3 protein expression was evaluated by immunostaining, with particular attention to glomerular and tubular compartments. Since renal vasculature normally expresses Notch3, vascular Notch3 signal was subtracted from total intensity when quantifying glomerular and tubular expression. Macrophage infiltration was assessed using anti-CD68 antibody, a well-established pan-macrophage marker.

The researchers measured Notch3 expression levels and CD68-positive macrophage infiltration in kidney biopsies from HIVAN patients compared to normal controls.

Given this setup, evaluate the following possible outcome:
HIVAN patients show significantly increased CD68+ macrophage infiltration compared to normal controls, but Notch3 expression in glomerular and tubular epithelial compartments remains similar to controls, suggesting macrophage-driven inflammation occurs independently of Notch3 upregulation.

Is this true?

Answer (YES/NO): NO